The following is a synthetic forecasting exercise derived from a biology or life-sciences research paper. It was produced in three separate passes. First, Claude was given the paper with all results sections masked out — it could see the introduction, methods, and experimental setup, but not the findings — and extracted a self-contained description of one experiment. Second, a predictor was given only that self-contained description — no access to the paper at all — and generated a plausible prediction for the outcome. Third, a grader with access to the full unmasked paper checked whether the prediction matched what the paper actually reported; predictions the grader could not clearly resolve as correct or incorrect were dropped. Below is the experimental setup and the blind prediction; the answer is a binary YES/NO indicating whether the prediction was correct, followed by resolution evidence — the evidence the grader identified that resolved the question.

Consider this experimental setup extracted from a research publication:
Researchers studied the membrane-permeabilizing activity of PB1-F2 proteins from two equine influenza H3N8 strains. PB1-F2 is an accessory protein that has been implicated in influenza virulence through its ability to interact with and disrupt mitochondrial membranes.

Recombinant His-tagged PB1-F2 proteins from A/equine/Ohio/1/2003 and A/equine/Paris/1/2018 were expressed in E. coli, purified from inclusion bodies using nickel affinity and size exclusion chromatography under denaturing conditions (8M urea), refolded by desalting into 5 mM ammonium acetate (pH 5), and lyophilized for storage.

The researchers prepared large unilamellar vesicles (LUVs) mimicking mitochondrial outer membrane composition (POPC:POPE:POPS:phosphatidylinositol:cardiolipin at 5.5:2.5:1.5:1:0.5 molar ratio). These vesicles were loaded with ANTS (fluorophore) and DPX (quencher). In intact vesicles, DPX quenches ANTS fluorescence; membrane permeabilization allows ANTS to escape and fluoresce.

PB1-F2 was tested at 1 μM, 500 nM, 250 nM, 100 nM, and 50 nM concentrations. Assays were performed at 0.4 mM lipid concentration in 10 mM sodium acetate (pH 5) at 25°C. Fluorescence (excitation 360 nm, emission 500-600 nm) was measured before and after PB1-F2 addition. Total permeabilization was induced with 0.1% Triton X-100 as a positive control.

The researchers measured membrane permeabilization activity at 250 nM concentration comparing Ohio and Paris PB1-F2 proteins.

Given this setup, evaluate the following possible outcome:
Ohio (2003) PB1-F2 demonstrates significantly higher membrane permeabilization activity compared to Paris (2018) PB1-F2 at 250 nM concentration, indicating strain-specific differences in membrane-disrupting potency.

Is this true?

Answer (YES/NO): NO